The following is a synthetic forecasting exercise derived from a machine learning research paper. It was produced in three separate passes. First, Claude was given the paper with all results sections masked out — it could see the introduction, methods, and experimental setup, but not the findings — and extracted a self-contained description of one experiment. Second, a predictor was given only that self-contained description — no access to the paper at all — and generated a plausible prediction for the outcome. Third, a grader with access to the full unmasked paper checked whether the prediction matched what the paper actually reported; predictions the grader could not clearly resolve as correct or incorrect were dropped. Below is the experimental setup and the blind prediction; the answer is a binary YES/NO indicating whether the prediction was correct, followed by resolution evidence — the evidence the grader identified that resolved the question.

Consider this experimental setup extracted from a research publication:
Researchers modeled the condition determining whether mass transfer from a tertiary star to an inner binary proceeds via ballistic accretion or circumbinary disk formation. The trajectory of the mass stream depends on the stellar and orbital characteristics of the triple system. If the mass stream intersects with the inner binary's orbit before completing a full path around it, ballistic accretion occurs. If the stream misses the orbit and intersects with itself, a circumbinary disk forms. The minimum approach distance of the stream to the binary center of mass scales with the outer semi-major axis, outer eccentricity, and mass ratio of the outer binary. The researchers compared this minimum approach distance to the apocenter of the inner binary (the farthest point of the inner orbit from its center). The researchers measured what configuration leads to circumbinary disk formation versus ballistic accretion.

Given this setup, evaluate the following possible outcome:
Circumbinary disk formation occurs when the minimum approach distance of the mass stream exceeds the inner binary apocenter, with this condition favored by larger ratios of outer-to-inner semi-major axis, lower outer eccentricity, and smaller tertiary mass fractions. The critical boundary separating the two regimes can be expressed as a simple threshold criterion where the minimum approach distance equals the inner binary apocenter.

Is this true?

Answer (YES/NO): YES